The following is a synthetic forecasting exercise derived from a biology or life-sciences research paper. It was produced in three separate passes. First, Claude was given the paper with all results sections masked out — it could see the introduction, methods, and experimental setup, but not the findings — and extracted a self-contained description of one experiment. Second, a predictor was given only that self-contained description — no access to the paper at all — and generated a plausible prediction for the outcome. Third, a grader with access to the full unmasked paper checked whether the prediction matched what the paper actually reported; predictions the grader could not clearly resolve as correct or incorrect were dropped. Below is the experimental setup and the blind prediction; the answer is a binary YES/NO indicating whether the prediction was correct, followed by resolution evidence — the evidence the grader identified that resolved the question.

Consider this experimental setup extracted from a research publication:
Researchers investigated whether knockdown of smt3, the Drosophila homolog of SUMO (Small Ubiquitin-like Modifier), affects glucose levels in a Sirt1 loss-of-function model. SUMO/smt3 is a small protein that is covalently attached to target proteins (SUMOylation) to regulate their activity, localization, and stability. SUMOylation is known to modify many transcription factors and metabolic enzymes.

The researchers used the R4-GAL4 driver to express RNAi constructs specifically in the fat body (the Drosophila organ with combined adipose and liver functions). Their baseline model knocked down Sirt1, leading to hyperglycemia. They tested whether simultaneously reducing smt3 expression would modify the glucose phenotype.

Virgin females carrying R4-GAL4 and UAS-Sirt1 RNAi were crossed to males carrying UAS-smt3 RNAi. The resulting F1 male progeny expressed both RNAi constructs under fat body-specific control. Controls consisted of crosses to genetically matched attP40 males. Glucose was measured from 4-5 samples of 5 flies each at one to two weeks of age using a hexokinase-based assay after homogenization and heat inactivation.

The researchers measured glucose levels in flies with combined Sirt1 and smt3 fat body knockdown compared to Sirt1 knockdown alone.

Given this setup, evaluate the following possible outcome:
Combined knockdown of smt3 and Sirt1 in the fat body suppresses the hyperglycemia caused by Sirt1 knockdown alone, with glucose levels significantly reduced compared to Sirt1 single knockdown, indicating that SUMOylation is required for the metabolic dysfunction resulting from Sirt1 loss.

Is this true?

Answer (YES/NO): NO